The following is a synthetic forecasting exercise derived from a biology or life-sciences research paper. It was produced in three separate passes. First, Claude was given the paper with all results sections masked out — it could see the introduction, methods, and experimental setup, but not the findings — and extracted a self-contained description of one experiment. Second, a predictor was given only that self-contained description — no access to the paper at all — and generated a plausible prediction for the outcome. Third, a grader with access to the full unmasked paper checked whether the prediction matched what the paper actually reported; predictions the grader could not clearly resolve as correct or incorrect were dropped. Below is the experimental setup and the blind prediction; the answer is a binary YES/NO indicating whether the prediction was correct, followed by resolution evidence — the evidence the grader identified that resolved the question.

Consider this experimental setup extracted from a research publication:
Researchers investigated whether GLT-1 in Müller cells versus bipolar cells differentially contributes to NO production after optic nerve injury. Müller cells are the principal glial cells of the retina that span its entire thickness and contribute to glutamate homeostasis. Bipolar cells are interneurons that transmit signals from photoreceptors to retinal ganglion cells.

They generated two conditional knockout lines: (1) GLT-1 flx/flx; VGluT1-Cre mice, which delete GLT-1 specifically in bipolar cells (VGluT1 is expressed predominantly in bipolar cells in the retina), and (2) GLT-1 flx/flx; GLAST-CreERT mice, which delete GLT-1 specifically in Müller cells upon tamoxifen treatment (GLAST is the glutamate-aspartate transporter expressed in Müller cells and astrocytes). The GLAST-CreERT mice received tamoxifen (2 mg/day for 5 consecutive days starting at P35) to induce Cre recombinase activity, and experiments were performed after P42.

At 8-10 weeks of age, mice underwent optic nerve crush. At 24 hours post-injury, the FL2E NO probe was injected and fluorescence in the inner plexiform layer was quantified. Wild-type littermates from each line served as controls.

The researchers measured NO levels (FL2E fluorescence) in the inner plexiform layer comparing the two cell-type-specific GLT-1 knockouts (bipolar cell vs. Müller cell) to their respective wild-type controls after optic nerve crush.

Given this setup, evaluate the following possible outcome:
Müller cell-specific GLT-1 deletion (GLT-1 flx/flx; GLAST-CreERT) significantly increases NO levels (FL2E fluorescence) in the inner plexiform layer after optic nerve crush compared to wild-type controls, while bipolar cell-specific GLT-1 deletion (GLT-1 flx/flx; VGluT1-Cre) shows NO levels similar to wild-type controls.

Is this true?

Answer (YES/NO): NO